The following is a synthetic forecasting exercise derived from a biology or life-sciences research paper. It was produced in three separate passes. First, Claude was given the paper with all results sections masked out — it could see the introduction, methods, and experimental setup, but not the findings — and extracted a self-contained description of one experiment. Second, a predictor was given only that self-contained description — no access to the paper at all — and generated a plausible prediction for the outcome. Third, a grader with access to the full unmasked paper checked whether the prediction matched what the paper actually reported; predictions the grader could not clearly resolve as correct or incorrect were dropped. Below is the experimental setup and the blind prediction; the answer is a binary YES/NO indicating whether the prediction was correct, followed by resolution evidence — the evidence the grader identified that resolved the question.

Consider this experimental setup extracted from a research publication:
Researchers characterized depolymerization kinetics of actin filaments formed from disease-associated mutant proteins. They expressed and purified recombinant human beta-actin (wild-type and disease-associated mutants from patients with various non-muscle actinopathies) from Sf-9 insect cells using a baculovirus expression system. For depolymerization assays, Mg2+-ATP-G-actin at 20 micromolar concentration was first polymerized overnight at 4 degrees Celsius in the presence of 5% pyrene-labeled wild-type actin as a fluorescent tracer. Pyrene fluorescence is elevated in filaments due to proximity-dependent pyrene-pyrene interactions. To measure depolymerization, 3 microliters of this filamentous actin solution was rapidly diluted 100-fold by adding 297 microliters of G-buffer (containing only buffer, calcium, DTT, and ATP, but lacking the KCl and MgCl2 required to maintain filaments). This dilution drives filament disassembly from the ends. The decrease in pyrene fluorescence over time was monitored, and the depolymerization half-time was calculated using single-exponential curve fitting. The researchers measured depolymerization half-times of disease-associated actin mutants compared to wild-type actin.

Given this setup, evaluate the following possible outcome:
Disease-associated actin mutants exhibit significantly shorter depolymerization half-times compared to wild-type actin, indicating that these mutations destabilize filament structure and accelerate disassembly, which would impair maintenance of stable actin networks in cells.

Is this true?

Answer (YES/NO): NO